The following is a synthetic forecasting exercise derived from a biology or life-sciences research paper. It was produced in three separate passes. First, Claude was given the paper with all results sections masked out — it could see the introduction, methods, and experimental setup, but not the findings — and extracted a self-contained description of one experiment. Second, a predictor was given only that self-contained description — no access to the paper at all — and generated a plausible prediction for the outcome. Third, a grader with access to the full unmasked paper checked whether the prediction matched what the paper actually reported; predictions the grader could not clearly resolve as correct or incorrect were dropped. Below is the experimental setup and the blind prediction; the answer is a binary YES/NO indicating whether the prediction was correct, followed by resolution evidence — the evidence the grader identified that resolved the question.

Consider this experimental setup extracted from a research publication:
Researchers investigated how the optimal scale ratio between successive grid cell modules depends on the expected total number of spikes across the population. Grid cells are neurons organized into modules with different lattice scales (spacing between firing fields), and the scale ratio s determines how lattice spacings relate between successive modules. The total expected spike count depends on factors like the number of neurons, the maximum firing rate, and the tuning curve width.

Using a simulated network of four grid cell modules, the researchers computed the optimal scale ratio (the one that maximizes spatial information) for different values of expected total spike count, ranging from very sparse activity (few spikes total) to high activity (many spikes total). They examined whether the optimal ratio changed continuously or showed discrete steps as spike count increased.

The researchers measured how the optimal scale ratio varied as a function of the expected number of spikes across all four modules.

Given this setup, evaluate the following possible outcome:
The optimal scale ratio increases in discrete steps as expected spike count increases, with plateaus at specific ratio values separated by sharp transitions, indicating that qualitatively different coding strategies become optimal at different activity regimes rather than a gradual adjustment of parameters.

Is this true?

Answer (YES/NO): YES